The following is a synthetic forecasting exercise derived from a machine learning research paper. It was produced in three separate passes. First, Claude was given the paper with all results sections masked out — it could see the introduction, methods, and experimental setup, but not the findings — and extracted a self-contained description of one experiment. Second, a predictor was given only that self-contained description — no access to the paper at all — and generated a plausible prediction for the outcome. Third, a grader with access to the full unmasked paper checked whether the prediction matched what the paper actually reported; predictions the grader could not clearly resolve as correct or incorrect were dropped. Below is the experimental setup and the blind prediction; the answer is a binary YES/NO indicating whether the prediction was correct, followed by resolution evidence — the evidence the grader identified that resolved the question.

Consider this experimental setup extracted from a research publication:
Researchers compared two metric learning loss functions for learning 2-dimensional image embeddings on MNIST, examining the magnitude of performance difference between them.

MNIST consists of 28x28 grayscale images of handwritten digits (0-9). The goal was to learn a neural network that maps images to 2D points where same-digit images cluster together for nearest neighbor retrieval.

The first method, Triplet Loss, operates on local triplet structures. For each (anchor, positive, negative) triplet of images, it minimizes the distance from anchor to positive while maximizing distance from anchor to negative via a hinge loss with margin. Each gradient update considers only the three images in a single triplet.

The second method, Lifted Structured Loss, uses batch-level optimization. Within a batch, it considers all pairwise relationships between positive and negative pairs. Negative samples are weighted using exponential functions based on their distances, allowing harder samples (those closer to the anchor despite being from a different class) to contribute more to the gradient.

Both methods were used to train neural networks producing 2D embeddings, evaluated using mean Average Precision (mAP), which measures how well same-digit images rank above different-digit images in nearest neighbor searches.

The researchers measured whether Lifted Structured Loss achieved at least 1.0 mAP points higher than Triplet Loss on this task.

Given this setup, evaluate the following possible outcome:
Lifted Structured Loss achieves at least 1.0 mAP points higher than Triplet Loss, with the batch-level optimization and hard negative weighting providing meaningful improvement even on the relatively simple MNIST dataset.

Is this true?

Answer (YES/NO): NO